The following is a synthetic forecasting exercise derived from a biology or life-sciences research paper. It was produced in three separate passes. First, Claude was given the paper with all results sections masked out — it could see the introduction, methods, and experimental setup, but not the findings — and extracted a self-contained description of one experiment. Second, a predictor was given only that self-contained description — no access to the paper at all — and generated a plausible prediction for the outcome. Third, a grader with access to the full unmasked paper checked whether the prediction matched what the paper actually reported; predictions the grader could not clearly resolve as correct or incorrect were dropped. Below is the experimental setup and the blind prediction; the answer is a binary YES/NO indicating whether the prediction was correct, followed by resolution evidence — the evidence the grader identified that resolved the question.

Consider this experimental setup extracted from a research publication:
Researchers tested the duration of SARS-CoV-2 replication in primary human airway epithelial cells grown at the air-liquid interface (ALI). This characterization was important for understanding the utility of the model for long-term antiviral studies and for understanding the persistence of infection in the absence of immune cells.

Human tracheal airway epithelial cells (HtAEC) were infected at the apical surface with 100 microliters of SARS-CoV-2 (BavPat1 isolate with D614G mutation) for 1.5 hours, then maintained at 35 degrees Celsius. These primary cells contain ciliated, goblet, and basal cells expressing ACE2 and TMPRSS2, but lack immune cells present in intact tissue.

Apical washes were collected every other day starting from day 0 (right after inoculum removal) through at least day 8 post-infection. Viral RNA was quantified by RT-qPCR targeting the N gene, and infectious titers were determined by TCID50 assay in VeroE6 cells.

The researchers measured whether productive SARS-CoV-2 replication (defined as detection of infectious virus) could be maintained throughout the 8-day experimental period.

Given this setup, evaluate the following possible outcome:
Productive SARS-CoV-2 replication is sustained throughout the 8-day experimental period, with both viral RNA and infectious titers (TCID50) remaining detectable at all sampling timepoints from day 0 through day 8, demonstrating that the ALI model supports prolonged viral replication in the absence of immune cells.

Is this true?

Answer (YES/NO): YES